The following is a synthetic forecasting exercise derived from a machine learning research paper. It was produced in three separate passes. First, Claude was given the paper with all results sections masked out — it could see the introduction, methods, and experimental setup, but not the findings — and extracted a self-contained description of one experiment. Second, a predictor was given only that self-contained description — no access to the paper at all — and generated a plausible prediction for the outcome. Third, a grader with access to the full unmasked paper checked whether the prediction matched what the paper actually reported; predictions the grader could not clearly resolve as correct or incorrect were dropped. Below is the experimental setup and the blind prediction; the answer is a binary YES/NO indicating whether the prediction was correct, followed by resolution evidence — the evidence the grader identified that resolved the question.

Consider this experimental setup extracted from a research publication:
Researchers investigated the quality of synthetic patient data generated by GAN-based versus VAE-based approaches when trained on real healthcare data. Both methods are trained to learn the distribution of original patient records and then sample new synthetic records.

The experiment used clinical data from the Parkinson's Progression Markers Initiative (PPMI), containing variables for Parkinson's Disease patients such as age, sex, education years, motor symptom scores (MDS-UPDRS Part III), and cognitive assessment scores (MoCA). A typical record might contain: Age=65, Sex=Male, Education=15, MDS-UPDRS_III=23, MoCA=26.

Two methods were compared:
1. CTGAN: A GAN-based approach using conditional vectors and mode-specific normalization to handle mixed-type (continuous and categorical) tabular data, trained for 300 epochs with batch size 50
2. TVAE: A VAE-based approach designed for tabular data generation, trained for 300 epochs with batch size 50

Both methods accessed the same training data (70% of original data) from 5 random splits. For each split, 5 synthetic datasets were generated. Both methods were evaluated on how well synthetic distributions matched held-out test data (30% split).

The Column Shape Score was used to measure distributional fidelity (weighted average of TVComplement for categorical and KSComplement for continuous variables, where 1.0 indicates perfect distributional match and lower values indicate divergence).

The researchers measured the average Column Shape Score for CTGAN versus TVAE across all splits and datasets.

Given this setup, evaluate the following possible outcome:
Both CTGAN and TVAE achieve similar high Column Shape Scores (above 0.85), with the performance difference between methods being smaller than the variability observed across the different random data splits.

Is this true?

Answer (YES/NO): NO